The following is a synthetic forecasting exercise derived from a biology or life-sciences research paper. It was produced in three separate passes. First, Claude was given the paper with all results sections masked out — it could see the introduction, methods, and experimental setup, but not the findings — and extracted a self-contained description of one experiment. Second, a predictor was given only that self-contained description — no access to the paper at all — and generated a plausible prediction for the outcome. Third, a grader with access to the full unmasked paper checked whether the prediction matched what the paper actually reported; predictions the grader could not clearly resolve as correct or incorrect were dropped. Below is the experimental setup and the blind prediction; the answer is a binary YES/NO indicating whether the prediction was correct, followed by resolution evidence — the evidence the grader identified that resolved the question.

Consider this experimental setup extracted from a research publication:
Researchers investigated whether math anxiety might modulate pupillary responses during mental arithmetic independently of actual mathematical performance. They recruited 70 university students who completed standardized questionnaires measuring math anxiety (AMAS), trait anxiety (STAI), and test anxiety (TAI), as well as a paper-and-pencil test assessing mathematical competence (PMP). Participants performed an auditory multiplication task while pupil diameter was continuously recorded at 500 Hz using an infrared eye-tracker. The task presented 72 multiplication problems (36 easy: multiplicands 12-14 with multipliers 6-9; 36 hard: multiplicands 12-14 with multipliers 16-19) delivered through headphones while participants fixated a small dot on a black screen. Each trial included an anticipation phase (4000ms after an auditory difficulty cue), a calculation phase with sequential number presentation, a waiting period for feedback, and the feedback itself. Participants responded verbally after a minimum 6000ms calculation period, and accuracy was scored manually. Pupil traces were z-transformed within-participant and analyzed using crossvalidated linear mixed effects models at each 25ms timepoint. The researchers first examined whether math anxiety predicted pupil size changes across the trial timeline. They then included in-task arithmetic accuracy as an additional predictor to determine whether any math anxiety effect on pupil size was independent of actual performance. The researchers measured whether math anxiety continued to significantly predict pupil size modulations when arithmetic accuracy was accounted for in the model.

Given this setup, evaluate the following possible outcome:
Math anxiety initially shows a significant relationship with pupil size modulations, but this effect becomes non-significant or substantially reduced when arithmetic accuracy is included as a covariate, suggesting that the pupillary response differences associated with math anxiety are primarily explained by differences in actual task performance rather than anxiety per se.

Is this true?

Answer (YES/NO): YES